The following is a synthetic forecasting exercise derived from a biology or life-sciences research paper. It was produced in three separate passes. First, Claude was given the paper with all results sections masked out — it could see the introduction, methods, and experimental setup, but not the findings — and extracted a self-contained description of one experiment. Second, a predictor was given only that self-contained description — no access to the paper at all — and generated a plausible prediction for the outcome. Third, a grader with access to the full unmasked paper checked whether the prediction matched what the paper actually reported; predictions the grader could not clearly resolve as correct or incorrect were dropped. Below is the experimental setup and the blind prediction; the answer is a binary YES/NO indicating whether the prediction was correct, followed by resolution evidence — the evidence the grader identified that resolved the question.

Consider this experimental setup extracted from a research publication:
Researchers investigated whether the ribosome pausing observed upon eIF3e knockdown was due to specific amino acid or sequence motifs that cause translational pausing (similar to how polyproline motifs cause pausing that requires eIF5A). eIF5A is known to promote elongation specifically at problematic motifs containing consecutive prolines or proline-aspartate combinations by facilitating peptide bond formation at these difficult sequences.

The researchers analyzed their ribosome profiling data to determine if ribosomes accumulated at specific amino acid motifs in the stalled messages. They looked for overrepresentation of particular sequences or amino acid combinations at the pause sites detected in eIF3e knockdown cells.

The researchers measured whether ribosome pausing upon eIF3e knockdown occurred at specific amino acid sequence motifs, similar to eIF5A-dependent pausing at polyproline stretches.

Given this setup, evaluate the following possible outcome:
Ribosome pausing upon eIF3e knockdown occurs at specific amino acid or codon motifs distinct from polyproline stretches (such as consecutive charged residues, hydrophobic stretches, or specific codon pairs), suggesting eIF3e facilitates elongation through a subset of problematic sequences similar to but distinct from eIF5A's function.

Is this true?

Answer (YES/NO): NO